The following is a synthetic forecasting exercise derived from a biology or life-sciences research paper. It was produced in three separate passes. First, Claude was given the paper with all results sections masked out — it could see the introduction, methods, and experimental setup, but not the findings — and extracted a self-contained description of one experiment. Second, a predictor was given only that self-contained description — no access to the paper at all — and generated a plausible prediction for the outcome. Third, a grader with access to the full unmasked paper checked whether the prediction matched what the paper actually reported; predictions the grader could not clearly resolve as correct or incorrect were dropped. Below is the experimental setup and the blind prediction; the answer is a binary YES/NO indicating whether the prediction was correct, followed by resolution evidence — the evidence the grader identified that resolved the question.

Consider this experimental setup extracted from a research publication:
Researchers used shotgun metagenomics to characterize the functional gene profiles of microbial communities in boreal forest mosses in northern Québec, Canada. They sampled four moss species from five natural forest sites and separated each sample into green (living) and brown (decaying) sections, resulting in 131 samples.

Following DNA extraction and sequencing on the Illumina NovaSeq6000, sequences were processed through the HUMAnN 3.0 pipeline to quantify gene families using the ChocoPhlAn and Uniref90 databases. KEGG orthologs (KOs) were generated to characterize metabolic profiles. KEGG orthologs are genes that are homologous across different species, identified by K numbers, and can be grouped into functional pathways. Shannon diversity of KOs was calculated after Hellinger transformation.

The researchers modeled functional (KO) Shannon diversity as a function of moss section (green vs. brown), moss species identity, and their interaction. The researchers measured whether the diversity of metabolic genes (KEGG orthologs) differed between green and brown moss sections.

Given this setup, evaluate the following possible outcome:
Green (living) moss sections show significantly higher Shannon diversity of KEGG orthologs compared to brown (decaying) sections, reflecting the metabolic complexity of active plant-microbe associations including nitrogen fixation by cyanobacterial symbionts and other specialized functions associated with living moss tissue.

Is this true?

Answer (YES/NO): NO